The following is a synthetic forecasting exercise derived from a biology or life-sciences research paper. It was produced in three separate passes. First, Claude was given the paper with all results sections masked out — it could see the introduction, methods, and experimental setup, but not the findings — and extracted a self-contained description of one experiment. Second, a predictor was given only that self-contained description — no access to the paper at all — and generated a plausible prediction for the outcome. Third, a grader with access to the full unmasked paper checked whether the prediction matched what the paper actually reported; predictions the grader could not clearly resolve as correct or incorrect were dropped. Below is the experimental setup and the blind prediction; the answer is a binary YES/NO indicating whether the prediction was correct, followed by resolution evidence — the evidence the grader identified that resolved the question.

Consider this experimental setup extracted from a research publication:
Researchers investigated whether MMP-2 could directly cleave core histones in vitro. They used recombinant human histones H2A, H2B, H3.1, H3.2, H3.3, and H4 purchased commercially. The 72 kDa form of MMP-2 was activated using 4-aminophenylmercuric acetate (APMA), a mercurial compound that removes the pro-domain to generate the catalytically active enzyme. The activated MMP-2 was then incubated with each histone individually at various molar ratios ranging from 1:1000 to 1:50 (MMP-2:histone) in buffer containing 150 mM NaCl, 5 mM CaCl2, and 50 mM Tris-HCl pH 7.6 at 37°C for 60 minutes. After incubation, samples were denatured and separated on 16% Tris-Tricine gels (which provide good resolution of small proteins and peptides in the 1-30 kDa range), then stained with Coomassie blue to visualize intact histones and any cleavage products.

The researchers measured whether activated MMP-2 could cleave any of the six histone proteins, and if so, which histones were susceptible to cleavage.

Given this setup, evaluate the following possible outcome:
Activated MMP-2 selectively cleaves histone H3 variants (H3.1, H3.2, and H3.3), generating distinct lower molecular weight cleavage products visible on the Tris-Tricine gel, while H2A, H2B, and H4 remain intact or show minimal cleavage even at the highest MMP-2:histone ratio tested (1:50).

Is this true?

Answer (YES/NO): NO